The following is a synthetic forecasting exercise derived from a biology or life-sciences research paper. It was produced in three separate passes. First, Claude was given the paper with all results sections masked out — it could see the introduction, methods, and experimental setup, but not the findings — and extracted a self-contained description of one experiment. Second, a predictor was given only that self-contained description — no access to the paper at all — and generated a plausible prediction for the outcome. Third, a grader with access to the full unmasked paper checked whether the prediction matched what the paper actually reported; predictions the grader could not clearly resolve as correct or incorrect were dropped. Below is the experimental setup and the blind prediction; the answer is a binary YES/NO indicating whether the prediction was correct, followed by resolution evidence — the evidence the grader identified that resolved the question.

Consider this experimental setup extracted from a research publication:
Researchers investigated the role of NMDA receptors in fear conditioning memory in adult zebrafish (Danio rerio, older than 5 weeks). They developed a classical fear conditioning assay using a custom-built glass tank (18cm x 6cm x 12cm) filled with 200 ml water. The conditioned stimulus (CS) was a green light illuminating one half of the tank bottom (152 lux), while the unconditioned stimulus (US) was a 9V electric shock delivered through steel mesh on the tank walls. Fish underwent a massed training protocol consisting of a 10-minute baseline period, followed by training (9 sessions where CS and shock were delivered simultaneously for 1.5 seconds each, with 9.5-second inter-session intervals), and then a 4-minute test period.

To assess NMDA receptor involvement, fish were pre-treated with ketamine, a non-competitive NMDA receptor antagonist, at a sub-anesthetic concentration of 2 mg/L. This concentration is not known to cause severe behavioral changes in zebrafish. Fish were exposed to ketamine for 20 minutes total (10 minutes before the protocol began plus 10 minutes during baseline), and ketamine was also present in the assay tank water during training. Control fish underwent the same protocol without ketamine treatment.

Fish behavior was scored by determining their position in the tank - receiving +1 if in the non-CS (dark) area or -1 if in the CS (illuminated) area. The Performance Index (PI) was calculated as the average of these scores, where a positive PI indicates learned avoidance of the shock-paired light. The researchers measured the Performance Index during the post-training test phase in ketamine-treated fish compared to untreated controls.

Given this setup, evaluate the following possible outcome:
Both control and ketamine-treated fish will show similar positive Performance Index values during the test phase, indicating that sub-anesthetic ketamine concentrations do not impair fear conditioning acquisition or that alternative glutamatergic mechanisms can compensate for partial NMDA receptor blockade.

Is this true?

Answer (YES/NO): NO